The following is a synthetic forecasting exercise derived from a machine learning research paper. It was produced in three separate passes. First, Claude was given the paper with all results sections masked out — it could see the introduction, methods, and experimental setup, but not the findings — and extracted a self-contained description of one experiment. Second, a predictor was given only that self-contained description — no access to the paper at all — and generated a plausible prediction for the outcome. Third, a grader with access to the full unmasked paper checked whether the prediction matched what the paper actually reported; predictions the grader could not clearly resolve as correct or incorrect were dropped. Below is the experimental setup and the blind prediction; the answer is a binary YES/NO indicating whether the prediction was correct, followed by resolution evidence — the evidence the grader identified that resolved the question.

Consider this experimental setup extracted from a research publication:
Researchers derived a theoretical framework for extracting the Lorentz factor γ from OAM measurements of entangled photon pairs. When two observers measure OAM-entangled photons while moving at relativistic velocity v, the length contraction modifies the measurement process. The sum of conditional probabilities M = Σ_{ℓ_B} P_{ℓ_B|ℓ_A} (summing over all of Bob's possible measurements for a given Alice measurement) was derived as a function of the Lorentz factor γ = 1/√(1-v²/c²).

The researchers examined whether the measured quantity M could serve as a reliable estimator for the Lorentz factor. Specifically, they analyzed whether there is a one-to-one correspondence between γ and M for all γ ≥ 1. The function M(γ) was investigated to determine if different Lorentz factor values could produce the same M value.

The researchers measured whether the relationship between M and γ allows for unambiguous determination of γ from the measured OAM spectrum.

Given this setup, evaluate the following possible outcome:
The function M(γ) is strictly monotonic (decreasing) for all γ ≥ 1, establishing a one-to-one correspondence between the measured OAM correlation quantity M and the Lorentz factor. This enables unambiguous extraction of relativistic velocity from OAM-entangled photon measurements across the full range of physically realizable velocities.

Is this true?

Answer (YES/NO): NO